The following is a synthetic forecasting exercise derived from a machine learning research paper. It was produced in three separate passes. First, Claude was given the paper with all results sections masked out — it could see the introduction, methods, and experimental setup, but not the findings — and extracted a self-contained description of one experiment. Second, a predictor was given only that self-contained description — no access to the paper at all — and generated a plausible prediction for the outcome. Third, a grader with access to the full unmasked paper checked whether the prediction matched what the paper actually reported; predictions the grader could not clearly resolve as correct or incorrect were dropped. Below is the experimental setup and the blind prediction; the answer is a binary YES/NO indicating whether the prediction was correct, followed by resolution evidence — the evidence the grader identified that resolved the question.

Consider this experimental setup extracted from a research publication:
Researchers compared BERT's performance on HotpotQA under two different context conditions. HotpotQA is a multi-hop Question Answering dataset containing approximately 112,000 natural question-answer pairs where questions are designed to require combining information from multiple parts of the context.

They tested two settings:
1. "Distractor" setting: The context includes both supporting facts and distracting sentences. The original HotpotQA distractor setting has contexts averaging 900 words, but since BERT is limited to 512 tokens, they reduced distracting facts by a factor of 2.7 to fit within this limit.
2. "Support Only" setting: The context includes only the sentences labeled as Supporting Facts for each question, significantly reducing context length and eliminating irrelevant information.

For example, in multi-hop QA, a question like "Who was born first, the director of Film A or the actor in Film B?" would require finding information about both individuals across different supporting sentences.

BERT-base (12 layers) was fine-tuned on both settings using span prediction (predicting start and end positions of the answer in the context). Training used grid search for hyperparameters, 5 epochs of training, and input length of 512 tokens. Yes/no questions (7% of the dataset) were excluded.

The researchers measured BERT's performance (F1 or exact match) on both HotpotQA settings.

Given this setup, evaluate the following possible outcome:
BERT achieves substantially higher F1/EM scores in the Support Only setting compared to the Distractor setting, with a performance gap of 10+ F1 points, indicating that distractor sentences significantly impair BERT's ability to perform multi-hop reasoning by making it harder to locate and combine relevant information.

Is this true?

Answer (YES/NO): YES